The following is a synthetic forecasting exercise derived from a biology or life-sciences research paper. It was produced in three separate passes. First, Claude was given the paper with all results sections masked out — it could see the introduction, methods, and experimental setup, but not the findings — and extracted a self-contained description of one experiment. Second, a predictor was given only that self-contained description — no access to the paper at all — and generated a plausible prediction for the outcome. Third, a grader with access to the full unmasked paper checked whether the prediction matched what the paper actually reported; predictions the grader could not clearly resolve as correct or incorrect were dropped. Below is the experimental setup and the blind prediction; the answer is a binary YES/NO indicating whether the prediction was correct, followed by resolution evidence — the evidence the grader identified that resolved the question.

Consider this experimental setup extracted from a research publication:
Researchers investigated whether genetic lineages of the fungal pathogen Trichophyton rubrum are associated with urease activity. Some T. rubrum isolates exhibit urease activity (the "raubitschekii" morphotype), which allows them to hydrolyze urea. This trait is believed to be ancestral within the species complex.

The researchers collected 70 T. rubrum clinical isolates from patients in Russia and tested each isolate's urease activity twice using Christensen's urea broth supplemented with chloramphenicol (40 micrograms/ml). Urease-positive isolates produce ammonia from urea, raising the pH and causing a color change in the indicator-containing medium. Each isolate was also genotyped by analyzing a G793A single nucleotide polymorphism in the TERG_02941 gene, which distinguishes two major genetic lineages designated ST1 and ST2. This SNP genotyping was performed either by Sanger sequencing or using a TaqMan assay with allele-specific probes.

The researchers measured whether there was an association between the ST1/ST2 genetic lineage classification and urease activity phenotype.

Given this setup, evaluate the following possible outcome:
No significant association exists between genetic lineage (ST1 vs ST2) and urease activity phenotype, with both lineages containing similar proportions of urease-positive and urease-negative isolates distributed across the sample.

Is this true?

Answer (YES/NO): YES